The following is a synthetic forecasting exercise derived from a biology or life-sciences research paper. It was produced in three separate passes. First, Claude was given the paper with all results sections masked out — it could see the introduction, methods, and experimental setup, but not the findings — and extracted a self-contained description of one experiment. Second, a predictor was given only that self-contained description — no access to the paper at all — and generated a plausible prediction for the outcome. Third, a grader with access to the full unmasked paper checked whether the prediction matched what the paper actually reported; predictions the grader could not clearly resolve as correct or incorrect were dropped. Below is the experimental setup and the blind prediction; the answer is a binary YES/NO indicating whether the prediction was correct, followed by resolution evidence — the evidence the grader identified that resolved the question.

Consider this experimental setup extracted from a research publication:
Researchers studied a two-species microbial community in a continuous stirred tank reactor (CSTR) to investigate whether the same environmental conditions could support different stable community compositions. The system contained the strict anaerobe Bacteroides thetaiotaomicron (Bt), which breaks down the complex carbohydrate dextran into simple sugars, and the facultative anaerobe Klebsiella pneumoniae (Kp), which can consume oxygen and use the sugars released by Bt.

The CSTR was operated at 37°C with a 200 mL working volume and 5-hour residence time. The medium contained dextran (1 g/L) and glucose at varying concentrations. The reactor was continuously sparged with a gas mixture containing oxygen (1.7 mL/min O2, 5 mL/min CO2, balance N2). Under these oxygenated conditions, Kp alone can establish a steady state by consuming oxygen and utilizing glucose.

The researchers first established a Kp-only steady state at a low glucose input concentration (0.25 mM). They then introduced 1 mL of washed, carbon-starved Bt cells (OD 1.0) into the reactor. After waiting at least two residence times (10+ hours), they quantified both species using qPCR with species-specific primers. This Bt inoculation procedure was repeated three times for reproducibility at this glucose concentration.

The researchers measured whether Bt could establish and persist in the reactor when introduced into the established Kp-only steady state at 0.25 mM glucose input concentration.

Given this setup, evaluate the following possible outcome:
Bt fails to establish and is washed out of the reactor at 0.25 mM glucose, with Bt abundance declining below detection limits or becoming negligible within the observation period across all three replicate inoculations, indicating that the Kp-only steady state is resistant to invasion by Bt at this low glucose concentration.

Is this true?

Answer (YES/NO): YES